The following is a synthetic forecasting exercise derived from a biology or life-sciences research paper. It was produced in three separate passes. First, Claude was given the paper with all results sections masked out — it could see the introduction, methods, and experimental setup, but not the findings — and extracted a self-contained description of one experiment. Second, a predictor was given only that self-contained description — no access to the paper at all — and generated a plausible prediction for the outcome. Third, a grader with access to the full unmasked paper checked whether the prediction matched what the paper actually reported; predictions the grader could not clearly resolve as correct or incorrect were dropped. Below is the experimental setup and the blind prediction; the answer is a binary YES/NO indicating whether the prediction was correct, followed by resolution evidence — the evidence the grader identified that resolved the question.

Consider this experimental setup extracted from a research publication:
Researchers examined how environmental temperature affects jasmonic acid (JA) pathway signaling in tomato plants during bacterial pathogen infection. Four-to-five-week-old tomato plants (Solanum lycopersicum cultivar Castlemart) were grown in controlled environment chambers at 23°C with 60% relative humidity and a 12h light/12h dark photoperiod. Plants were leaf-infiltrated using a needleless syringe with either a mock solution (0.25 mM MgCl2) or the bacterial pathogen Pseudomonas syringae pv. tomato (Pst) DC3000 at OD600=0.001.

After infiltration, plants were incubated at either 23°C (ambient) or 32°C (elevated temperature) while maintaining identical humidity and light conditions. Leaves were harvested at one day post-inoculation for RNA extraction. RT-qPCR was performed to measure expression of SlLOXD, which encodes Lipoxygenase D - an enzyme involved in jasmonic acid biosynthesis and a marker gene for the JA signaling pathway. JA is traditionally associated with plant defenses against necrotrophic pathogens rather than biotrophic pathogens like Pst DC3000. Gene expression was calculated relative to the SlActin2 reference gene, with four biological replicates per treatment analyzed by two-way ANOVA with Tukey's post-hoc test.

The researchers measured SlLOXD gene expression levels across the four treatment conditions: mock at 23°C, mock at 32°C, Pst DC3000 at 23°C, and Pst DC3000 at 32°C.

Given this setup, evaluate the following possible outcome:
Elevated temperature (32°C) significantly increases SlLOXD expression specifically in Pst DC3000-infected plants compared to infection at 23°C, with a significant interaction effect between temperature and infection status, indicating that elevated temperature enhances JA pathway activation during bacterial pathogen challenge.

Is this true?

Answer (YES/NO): NO